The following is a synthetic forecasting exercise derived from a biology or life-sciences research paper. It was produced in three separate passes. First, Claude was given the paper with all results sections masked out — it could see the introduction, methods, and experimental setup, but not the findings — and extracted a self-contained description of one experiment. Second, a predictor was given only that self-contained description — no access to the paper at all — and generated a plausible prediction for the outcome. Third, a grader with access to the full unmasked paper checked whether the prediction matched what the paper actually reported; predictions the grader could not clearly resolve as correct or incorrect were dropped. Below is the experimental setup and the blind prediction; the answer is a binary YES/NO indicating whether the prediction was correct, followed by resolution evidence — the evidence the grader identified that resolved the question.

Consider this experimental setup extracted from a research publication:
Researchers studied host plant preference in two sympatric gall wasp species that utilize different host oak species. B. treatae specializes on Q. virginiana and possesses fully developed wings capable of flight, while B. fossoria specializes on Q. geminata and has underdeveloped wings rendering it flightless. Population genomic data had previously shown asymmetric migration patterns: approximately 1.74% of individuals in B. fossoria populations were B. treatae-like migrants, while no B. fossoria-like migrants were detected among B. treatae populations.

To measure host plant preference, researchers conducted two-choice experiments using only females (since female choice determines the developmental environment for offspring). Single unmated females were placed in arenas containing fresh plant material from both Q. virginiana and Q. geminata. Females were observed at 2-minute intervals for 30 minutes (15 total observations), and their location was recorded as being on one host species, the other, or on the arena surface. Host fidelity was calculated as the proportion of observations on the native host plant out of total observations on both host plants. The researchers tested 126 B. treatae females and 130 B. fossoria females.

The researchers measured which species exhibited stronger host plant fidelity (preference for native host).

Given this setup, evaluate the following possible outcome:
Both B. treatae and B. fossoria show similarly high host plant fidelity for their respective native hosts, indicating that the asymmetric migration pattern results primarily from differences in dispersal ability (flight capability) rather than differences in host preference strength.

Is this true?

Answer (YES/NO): NO